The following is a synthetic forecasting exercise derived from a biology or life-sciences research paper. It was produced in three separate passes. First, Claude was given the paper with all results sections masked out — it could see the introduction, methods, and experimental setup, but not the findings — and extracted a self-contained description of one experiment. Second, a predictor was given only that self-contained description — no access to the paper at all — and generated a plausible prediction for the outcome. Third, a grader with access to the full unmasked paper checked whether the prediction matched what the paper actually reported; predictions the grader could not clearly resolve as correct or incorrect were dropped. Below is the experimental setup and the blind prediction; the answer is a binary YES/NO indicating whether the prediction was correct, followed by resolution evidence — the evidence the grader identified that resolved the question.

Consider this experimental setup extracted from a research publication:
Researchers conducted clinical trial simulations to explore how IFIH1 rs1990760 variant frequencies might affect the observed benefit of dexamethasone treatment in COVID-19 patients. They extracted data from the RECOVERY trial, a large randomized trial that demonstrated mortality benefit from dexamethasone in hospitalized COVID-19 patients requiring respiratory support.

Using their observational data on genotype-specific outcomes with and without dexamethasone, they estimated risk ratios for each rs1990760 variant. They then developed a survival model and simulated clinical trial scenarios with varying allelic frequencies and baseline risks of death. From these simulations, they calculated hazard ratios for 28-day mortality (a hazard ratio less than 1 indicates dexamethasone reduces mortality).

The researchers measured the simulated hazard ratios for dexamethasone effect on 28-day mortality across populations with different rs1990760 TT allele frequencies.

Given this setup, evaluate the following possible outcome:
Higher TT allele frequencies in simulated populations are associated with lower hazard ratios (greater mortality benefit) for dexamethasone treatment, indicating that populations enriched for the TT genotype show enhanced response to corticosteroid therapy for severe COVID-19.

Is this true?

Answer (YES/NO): NO